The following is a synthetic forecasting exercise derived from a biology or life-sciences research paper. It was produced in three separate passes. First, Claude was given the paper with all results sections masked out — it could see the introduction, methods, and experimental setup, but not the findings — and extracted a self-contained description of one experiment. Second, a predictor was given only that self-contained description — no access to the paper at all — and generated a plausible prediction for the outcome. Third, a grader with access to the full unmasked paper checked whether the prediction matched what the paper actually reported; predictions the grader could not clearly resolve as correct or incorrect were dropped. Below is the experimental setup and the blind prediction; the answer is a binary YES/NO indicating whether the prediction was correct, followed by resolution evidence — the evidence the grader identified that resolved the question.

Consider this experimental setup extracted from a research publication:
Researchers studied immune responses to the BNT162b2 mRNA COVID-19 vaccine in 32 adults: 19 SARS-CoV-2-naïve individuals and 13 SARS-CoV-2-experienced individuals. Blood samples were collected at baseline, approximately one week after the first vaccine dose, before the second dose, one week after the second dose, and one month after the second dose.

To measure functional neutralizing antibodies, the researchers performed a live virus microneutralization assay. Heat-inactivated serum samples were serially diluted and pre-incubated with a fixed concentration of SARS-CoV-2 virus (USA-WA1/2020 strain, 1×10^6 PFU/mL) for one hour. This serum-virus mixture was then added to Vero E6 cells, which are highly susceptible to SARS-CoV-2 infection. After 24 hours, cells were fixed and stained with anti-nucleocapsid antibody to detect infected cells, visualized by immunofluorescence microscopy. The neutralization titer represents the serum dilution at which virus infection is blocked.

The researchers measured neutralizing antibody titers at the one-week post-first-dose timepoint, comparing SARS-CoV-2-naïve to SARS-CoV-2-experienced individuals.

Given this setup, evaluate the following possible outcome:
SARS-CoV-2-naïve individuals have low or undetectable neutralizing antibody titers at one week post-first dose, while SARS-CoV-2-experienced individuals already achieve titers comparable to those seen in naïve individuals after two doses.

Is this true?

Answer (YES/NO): YES